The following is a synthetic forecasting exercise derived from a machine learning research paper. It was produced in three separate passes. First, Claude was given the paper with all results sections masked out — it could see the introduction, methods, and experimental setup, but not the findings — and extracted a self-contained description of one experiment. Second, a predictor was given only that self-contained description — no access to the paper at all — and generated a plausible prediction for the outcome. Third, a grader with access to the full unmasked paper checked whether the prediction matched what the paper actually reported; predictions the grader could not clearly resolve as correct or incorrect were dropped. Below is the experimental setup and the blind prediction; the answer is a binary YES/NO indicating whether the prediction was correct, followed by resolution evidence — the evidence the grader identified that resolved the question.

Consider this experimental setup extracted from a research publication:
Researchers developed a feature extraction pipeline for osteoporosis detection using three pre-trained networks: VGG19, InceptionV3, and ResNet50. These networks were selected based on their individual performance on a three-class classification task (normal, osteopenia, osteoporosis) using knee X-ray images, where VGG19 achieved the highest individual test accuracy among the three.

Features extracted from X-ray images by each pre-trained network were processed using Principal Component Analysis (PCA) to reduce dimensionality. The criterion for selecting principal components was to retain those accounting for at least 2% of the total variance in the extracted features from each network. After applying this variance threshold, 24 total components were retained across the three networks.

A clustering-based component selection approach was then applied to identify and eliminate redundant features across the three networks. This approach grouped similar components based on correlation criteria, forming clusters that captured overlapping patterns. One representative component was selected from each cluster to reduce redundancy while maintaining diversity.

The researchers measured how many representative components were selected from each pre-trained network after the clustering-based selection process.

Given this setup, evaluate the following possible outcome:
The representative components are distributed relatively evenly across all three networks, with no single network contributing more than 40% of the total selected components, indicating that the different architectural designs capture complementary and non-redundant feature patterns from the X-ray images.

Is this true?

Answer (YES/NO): NO